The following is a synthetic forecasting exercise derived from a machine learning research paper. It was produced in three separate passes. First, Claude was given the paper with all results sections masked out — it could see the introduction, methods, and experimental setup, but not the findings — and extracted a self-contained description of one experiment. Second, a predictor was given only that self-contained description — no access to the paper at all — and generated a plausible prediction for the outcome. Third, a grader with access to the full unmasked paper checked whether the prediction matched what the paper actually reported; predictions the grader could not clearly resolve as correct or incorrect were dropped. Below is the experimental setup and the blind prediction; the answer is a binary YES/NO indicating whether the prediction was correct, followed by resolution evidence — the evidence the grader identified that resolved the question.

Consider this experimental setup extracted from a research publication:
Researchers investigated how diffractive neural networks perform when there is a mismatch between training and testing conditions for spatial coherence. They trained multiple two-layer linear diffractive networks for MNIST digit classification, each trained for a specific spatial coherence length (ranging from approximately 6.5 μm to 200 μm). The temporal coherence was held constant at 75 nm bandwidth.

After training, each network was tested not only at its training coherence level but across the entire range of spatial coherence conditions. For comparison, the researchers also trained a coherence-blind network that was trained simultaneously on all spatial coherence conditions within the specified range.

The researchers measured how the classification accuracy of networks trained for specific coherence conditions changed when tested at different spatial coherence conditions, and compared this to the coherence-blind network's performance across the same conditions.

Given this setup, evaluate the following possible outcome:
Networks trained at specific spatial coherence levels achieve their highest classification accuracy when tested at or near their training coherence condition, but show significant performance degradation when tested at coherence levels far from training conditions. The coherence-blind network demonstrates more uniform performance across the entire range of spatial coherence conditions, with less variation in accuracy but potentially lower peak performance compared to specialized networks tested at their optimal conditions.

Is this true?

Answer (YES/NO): YES